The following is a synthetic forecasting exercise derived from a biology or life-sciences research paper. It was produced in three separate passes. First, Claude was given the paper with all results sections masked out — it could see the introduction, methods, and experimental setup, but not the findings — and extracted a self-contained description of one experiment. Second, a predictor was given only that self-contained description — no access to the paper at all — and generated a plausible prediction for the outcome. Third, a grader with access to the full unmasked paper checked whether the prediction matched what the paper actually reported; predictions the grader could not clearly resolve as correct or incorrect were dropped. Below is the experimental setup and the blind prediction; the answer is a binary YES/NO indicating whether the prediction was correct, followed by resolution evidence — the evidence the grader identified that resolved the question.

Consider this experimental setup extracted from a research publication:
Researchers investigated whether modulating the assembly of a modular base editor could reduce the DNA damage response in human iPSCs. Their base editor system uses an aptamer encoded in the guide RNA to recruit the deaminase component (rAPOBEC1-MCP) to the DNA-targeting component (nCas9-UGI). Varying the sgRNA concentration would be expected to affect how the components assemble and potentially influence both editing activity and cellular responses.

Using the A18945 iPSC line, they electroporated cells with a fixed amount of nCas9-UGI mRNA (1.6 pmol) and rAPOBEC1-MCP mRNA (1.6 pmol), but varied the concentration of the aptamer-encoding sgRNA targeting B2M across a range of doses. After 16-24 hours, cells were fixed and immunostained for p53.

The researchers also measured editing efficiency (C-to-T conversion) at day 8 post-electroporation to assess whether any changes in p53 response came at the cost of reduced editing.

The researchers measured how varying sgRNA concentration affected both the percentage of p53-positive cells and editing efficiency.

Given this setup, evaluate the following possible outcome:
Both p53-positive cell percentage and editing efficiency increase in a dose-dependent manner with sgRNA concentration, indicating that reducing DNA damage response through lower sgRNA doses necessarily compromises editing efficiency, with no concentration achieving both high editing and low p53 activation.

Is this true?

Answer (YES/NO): NO